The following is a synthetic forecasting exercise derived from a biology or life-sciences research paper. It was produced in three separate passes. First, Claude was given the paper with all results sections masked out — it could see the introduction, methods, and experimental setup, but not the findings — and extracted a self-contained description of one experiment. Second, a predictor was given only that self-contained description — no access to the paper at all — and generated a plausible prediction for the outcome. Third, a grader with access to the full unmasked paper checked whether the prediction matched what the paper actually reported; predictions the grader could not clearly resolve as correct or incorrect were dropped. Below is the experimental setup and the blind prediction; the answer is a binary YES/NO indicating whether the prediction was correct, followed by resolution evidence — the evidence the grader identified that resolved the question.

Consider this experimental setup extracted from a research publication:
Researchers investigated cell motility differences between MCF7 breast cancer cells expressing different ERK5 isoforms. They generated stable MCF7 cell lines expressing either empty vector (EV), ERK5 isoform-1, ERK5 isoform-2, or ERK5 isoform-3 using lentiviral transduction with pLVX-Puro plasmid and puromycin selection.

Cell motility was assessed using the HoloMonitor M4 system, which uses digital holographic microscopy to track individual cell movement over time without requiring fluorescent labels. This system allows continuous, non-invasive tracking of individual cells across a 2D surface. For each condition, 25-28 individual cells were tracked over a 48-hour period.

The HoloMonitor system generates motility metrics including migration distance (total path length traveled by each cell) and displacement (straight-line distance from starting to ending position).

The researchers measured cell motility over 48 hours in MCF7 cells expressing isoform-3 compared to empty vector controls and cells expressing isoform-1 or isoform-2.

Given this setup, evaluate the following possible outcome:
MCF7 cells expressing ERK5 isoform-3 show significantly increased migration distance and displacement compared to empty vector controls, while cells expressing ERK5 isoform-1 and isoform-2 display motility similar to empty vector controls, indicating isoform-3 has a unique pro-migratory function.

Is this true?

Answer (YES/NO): YES